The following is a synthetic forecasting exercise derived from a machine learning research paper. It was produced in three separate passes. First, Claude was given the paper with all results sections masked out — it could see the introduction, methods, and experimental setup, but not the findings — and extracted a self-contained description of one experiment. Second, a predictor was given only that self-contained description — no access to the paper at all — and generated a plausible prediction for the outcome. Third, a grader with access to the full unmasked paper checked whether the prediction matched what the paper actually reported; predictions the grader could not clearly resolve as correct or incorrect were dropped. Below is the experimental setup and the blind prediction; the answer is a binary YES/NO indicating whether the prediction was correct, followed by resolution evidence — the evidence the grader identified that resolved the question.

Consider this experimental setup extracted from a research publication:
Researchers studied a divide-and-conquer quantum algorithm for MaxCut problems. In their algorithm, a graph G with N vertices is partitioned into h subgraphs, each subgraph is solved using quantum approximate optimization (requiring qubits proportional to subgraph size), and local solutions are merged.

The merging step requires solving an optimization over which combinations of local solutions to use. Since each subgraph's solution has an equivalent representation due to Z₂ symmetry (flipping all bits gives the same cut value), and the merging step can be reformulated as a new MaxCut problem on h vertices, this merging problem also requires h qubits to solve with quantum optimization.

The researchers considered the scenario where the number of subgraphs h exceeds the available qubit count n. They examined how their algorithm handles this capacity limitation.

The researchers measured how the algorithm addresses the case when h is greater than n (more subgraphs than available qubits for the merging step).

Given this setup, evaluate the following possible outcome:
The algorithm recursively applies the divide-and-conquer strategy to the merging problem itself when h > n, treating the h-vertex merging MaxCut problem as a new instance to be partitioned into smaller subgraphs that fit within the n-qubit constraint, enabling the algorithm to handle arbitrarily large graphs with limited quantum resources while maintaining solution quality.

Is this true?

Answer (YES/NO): YES